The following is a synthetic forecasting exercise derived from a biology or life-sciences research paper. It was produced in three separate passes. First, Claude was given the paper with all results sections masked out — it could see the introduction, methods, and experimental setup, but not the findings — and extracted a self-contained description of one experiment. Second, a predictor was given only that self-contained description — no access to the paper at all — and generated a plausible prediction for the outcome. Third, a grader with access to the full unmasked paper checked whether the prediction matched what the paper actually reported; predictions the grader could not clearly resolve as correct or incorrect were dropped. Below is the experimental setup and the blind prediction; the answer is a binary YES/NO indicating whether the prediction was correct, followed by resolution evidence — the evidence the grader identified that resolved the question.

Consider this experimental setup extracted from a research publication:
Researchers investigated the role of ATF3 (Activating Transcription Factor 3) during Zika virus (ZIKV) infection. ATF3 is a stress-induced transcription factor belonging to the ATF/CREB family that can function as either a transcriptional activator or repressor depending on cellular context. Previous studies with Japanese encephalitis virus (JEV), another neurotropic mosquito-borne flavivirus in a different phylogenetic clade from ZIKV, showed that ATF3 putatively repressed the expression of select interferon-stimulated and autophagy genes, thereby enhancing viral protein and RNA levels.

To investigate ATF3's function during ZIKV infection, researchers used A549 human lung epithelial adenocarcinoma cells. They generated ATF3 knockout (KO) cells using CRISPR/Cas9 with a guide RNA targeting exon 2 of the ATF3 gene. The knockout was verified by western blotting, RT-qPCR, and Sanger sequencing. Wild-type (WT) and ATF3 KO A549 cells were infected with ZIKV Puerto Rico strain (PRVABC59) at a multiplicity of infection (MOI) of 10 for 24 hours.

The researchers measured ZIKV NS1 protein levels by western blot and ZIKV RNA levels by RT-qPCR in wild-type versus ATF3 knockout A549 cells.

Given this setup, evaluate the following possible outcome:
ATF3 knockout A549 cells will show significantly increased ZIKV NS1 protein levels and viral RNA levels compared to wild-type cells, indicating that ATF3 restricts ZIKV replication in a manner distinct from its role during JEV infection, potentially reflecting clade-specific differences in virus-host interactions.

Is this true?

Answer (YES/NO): YES